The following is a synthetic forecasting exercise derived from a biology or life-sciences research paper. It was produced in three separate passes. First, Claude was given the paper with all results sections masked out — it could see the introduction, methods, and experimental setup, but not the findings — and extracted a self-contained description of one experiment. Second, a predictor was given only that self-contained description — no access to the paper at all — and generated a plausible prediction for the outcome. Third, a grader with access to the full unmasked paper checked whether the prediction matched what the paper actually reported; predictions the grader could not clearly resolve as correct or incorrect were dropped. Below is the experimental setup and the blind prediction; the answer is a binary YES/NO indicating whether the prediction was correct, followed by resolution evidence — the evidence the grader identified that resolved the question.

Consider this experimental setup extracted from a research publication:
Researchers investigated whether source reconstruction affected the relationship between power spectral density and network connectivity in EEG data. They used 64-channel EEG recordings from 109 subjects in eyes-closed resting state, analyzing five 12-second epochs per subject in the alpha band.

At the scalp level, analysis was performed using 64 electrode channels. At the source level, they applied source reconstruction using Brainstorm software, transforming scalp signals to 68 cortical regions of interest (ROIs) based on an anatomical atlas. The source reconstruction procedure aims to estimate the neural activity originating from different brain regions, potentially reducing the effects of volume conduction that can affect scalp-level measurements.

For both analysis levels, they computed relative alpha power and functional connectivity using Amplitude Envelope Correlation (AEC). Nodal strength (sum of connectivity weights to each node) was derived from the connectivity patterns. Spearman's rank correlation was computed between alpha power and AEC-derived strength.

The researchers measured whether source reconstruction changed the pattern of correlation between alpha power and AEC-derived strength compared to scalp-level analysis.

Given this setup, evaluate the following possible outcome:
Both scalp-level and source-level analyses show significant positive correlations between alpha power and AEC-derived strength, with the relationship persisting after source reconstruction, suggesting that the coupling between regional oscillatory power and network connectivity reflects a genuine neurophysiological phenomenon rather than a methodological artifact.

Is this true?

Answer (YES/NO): NO